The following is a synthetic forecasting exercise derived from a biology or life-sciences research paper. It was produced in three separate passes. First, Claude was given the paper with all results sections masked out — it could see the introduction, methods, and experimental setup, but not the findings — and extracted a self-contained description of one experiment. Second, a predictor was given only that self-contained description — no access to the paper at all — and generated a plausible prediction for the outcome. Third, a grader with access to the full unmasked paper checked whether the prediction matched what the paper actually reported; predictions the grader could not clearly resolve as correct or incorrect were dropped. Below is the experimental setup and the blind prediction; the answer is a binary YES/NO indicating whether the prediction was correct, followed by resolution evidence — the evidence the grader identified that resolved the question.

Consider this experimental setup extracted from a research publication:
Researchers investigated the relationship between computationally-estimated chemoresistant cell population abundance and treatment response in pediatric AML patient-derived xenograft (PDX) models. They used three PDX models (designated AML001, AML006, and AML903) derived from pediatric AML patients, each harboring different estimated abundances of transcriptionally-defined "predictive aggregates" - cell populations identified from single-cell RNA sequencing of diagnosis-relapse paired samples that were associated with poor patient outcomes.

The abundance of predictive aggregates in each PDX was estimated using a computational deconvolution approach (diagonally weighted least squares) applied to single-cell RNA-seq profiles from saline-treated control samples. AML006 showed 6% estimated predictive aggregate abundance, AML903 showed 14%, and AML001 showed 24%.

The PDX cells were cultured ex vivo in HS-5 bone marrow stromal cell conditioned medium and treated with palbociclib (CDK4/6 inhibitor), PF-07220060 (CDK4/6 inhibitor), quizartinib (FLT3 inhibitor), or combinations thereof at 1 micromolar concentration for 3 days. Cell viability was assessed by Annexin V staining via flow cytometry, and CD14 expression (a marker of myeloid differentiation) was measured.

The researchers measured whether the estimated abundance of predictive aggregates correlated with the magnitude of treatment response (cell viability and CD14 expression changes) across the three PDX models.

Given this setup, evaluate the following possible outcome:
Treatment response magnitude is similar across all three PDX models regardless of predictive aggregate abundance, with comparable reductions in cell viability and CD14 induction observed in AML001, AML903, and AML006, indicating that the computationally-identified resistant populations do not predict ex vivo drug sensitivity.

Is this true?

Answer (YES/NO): NO